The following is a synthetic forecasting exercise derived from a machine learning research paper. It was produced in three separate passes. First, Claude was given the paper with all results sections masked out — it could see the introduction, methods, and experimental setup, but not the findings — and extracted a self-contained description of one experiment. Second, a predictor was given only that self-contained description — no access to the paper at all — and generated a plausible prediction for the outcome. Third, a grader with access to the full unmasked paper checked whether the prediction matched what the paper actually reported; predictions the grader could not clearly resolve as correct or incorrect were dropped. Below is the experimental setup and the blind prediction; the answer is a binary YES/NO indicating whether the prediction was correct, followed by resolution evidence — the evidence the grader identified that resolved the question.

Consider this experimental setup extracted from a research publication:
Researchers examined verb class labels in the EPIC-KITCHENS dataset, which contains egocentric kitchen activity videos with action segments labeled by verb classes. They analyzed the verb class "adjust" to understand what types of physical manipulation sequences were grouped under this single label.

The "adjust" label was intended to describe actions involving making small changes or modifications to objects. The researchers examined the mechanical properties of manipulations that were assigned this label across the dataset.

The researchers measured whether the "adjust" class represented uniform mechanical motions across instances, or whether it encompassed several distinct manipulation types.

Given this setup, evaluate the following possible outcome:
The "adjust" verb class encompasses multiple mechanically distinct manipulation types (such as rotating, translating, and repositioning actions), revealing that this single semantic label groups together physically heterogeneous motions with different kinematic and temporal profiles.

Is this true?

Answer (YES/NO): YES